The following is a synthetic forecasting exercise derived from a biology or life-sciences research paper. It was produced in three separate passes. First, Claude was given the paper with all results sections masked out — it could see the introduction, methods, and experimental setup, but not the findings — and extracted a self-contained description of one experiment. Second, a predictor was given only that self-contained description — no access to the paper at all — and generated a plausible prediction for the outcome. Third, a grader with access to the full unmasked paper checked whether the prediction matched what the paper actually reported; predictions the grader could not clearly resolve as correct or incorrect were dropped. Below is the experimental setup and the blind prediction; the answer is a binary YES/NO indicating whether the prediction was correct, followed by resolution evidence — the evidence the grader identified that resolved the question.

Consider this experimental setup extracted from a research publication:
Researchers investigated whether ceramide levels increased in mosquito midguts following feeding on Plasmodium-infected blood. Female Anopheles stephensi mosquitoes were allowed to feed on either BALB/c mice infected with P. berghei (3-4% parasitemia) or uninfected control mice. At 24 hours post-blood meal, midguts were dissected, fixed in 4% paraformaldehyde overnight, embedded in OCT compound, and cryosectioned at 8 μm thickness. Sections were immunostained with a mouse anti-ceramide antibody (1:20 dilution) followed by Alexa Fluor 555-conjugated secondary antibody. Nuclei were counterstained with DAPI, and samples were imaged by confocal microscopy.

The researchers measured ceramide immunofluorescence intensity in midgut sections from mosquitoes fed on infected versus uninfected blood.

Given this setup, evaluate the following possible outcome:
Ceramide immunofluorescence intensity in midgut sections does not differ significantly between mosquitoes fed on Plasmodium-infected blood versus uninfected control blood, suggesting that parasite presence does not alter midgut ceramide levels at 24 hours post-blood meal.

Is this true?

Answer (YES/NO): NO